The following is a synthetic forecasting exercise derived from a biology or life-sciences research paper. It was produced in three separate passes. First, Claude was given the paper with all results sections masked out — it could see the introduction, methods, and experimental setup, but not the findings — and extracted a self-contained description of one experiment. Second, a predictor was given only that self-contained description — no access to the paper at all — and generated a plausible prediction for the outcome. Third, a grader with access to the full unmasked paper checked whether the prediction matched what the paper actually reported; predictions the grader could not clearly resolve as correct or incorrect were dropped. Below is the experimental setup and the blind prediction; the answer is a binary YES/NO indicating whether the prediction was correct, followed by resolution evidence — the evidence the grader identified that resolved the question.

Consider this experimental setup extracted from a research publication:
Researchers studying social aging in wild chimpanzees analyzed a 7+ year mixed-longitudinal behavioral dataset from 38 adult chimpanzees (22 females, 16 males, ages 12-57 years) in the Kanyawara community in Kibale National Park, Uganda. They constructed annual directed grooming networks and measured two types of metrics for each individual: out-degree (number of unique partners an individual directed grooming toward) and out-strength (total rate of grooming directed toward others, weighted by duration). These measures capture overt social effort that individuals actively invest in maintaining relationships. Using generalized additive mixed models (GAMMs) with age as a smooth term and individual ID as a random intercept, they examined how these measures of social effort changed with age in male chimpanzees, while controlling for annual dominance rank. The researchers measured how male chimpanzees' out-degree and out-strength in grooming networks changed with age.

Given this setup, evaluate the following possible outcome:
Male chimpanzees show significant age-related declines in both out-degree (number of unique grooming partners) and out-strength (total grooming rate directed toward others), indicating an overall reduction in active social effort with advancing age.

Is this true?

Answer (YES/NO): NO